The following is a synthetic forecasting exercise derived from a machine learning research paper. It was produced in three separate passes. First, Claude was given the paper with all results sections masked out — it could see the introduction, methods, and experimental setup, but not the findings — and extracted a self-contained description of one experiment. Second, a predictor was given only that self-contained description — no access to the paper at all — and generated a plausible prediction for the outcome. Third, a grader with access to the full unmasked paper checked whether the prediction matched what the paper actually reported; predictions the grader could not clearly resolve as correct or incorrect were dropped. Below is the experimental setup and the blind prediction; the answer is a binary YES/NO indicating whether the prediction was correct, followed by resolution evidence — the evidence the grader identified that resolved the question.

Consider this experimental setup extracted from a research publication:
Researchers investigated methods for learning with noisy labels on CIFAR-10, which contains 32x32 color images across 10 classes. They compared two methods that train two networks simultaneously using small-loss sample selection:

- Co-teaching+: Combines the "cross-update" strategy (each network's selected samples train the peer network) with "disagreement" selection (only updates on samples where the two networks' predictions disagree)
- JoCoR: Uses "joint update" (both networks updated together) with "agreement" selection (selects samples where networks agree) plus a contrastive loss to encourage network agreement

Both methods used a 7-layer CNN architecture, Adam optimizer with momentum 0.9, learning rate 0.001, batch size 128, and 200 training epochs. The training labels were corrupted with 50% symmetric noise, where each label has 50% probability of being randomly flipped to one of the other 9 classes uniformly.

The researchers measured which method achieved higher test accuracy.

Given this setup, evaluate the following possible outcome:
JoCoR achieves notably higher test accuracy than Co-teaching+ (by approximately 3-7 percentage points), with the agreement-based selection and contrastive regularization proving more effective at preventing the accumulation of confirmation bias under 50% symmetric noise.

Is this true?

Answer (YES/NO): NO